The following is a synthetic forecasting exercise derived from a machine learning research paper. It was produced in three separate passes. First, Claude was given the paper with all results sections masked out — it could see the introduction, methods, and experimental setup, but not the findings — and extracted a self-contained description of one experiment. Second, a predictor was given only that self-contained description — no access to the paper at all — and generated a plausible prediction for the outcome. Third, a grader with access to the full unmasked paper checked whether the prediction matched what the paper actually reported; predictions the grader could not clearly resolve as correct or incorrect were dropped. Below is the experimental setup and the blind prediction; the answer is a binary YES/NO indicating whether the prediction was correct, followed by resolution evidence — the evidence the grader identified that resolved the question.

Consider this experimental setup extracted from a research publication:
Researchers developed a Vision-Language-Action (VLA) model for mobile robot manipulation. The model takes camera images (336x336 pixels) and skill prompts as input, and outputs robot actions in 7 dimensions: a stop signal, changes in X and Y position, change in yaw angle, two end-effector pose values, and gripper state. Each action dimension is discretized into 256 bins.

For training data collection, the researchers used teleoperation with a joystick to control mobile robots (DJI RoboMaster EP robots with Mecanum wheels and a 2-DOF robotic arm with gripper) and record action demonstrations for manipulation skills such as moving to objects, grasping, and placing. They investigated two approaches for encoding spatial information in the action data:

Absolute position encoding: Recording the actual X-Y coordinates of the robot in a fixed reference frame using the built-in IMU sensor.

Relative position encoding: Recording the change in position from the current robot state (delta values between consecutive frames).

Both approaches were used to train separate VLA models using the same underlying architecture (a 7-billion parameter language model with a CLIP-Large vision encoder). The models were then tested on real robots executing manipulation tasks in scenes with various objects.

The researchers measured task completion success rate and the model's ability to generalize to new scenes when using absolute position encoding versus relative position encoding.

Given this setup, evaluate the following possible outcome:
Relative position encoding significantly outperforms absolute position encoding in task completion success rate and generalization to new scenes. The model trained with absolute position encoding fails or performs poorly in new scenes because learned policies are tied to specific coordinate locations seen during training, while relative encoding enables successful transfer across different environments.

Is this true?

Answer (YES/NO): YES